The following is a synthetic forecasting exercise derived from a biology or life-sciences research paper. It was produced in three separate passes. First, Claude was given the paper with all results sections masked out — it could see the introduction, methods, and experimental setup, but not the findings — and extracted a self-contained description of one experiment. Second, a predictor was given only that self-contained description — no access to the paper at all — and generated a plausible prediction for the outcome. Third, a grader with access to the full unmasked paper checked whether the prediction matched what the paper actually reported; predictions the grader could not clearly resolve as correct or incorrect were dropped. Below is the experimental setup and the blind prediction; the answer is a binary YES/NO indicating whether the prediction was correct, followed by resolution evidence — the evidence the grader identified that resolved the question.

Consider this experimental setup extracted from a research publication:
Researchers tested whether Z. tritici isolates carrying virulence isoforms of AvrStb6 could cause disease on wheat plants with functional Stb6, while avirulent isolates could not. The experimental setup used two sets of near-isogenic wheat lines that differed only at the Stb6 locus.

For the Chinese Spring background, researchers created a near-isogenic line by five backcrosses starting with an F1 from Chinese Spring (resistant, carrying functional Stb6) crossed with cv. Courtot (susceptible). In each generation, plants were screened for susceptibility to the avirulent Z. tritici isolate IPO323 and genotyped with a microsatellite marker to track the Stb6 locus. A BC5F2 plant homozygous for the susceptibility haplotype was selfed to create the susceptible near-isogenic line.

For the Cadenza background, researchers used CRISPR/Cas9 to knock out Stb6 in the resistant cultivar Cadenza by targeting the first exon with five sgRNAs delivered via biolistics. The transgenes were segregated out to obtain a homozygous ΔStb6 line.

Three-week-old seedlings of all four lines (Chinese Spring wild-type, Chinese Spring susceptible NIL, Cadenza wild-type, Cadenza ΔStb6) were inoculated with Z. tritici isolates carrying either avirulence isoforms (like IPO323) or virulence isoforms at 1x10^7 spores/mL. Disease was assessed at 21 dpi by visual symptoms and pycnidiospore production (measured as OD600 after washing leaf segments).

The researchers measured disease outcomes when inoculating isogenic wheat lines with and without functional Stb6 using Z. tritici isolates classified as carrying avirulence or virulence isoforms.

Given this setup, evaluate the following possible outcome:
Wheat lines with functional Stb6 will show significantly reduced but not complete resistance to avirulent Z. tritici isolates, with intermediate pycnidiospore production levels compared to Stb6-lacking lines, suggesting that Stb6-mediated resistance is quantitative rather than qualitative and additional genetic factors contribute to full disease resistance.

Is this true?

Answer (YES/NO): NO